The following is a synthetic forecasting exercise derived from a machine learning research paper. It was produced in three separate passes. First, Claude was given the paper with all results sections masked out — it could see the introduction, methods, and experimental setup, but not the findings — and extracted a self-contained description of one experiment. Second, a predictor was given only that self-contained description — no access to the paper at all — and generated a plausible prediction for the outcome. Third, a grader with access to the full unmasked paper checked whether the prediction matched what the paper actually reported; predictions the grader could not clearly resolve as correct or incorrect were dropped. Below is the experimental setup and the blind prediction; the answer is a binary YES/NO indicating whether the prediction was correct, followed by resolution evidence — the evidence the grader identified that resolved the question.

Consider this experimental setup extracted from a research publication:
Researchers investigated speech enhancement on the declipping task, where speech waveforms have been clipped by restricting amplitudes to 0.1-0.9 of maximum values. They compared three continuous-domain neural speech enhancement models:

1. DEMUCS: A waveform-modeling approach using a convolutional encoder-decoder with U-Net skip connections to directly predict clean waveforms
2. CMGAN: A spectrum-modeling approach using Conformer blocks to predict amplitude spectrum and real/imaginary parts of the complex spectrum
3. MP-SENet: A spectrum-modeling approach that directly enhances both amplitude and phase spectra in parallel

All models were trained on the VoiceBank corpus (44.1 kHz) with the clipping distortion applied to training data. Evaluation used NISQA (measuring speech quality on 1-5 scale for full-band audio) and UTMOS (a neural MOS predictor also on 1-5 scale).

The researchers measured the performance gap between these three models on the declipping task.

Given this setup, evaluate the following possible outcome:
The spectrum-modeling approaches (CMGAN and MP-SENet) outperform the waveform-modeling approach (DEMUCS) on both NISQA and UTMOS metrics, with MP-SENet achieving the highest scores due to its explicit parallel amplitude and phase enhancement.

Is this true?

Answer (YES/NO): NO